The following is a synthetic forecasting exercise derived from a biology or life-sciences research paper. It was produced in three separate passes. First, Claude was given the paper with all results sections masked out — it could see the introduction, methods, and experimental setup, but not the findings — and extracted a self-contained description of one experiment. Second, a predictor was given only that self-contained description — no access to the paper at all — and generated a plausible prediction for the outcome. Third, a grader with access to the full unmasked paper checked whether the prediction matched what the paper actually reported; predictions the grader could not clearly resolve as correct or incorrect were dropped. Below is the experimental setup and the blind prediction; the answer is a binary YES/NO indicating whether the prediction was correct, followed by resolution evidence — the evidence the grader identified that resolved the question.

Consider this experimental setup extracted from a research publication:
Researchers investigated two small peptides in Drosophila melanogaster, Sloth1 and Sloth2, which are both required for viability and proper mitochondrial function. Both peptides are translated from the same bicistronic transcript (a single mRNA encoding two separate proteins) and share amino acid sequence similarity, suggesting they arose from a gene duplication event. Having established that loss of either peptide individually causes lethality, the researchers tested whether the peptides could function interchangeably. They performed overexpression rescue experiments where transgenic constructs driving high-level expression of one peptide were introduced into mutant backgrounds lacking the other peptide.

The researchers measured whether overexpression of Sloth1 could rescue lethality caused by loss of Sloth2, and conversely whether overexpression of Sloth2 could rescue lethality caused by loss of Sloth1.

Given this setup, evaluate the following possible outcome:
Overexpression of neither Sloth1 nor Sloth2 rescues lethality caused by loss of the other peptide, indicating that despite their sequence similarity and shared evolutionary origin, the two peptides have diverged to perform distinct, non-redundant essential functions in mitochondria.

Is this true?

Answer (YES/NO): YES